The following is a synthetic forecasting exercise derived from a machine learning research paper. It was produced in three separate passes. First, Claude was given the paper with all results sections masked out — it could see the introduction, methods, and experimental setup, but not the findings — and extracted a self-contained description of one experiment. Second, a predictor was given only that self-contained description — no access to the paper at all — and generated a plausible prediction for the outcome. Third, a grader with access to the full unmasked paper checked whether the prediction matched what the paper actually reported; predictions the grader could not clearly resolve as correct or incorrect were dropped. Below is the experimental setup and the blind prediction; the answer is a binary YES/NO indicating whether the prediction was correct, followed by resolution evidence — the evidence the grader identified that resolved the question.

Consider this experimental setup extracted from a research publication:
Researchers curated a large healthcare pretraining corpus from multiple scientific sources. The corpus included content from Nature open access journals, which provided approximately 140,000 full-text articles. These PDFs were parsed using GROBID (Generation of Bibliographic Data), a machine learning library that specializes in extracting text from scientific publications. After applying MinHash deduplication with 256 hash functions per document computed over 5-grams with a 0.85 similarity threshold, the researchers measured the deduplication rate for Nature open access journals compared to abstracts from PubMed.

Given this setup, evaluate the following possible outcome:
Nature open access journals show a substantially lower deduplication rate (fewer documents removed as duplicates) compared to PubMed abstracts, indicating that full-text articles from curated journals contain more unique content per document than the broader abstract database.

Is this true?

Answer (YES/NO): NO